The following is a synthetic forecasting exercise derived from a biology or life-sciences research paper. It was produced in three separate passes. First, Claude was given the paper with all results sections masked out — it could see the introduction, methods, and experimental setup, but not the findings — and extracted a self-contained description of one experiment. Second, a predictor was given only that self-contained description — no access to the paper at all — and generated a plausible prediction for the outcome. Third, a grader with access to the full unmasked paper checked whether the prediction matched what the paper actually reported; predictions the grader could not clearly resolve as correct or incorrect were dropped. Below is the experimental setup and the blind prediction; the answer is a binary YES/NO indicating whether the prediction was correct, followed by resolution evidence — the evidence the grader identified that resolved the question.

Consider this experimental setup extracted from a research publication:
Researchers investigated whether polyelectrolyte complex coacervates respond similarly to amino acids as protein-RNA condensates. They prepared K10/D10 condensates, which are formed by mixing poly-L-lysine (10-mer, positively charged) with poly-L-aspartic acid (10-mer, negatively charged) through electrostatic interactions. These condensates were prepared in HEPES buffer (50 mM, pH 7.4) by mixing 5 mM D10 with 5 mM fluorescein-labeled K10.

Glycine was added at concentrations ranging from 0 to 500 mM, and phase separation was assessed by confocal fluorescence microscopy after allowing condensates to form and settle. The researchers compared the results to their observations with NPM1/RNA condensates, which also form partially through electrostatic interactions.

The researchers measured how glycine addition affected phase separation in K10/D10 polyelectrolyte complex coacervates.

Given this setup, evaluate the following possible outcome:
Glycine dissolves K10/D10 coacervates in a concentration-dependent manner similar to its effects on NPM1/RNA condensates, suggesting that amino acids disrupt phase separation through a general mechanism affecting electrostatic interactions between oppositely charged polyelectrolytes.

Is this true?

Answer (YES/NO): NO